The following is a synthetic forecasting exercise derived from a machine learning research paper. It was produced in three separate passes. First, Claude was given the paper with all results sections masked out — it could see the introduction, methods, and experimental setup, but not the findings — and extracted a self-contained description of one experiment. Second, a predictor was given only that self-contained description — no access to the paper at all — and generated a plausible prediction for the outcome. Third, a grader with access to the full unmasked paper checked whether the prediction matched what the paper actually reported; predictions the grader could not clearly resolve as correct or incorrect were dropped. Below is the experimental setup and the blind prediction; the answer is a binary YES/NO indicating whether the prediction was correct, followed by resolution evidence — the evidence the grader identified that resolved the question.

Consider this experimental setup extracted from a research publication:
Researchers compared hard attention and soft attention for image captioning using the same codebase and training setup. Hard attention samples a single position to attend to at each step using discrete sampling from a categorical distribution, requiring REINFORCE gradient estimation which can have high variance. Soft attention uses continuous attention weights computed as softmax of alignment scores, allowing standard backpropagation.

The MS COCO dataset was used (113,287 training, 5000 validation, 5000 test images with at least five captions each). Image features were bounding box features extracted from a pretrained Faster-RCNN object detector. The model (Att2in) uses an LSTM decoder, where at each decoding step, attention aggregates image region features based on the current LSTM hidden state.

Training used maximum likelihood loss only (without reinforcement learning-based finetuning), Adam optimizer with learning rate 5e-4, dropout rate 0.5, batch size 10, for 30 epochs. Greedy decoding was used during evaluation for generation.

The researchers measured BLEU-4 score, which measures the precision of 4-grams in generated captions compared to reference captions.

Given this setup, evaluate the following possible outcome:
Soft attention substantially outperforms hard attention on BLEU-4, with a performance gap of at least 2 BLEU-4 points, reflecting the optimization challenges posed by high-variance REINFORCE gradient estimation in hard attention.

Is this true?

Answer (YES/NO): YES